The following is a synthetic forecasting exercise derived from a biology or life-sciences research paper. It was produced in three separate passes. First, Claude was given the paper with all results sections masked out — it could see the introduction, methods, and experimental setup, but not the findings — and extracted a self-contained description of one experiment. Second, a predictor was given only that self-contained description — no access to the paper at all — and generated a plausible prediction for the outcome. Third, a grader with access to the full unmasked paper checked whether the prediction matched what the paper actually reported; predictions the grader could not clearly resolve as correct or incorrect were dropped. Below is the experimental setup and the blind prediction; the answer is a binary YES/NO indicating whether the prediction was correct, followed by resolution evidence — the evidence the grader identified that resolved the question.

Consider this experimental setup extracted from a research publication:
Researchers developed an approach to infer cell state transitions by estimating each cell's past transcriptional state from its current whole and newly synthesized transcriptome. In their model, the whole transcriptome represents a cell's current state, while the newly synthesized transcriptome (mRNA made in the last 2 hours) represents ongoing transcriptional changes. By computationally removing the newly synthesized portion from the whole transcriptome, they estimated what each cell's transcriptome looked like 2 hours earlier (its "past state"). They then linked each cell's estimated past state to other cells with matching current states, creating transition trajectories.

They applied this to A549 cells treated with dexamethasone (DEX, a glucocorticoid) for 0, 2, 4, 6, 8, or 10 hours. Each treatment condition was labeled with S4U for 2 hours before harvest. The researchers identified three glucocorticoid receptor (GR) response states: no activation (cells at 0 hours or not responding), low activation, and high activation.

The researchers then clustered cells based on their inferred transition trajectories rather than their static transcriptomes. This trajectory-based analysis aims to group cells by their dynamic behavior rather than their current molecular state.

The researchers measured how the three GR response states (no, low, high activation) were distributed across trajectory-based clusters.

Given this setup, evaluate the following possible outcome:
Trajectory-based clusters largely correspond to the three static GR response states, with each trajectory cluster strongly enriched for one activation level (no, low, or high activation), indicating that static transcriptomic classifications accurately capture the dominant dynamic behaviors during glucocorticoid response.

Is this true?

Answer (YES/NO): NO